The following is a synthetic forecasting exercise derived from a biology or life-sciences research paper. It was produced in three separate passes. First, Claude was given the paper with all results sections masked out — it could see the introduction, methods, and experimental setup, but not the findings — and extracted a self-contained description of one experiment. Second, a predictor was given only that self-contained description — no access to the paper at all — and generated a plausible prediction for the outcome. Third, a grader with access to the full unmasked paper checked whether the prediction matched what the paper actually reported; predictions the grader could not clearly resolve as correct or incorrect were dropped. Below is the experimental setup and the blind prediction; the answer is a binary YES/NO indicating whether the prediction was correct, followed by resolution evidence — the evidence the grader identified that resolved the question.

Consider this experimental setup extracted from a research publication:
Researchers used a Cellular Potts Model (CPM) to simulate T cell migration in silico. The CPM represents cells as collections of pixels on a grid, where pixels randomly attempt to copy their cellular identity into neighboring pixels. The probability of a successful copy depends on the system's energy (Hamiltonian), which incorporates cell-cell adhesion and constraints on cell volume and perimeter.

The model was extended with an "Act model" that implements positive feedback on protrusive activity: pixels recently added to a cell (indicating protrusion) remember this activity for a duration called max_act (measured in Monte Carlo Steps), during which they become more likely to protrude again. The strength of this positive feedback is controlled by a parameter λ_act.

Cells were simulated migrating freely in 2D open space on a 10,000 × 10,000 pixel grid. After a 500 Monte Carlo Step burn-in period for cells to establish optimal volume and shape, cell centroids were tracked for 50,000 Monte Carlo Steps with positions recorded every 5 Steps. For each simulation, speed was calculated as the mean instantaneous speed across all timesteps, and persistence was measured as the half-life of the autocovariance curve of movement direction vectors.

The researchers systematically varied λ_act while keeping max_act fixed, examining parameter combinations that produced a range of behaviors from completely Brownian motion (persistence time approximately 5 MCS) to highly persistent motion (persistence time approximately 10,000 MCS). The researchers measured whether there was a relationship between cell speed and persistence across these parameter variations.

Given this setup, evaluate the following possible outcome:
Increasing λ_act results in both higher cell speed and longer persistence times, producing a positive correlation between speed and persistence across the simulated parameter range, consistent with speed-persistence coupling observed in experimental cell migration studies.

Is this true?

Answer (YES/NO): YES